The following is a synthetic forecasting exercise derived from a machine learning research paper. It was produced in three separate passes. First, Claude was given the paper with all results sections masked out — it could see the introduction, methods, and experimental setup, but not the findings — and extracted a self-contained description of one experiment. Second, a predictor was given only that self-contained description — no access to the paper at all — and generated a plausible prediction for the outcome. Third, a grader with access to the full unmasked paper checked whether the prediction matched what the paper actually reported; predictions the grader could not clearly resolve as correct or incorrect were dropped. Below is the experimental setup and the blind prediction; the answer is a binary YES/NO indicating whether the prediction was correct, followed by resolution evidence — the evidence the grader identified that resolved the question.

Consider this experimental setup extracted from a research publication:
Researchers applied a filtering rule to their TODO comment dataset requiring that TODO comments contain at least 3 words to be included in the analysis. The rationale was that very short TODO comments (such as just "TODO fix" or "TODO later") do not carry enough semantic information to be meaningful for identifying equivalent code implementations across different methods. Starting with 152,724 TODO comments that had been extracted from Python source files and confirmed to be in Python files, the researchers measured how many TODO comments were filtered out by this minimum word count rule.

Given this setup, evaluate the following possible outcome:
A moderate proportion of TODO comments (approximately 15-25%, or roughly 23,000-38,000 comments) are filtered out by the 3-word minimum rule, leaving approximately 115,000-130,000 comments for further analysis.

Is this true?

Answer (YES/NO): NO